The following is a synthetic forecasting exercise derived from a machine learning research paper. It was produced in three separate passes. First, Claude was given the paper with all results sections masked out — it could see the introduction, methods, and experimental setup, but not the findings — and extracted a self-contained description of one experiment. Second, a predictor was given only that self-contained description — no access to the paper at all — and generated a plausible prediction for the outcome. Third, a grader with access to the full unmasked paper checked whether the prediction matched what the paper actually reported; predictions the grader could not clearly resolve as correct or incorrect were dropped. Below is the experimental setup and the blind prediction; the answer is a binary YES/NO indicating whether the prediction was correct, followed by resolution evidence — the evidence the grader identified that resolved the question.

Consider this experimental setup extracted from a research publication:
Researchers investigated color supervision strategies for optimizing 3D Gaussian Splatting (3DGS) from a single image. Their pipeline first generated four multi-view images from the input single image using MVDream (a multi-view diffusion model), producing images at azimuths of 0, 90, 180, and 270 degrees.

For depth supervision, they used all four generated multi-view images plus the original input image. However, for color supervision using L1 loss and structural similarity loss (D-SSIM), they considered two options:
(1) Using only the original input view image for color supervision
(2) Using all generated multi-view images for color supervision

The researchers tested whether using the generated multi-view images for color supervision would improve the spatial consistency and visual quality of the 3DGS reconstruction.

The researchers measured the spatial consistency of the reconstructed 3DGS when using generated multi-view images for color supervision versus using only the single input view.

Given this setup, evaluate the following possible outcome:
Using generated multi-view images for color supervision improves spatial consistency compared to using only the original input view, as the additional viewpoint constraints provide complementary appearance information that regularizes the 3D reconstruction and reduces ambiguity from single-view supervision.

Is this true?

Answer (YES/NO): NO